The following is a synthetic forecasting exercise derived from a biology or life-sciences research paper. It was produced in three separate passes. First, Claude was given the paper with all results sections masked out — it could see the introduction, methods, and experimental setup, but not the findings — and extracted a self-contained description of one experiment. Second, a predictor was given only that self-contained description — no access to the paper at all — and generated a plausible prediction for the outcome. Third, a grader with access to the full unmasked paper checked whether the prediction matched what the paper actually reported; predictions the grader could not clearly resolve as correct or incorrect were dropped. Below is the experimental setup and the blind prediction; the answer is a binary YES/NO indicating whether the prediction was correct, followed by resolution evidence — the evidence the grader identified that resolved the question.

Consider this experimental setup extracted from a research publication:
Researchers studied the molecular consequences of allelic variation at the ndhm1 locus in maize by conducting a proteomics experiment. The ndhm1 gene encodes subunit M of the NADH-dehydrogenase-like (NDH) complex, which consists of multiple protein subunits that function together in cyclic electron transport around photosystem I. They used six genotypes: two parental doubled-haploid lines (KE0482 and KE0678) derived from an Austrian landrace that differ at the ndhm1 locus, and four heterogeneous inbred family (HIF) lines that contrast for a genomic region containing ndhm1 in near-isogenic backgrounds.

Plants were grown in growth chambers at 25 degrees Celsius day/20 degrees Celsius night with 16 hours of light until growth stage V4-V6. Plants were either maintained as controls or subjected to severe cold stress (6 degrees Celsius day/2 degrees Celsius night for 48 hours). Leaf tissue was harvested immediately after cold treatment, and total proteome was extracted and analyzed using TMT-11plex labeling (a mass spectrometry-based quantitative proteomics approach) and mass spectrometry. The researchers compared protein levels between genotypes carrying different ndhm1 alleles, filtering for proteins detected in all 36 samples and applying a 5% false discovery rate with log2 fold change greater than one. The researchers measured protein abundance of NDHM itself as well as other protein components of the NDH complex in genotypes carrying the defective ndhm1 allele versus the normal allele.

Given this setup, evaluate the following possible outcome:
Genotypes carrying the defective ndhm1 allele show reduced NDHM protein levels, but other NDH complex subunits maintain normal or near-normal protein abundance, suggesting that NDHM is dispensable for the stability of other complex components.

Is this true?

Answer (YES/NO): NO